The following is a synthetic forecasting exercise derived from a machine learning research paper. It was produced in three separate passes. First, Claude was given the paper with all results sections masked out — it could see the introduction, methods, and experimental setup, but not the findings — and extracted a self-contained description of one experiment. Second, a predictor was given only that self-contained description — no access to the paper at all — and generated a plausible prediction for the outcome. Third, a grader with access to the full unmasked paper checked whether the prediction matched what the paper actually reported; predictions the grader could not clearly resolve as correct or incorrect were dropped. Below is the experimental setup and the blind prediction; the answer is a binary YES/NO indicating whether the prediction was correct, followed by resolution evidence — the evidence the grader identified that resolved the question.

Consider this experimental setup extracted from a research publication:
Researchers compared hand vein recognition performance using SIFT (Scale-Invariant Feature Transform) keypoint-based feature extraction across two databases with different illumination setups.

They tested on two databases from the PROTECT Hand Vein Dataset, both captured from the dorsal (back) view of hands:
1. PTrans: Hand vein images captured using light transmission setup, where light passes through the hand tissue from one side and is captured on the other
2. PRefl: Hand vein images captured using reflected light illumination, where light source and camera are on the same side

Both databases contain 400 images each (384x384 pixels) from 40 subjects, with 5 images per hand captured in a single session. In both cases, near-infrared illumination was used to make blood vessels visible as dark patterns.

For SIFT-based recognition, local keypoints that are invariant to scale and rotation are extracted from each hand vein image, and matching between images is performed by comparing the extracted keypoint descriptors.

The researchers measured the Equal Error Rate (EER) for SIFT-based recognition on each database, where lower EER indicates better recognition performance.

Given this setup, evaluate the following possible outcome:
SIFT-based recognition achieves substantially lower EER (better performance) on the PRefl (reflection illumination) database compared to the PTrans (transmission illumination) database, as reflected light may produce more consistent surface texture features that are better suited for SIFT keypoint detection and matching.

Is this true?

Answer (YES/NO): YES